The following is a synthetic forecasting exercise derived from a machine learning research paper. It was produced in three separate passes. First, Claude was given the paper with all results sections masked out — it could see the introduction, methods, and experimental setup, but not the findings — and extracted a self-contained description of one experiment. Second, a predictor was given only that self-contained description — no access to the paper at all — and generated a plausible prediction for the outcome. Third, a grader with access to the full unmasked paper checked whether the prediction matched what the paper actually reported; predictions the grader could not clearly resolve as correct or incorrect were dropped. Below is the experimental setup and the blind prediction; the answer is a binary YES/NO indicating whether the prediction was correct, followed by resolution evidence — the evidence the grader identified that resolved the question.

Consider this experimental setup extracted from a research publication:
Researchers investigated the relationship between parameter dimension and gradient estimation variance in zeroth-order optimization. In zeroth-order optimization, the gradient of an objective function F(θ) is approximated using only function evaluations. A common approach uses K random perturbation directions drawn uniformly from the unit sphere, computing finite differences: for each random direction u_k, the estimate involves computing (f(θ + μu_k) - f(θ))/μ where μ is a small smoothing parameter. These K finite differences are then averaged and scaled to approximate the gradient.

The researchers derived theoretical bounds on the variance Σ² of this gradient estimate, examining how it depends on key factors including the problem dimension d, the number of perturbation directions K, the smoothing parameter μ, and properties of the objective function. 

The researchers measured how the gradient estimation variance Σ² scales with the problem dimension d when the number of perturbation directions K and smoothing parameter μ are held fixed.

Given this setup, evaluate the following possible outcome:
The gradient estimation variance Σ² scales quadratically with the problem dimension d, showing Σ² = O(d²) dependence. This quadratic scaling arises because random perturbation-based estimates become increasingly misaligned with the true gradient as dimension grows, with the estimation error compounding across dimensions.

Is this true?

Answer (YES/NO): NO